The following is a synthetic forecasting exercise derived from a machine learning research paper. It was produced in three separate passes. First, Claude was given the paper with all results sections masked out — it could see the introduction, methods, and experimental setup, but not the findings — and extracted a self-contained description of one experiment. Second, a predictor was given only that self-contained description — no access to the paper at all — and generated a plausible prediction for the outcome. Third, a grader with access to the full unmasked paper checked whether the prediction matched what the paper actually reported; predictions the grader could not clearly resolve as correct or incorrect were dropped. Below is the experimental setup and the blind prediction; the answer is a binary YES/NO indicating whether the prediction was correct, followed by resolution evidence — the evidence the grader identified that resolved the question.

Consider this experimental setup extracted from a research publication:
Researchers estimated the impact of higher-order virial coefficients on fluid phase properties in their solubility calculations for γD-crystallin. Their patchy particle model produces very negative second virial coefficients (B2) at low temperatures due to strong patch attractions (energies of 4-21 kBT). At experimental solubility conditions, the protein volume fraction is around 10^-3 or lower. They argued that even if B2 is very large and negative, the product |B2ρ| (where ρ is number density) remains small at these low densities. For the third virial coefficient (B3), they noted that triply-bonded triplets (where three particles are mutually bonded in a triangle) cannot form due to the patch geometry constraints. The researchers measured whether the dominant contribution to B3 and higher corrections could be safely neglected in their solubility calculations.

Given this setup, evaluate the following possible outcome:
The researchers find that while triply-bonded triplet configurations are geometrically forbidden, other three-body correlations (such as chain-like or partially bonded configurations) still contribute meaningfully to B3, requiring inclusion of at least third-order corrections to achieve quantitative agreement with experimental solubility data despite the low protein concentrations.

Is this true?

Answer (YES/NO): NO